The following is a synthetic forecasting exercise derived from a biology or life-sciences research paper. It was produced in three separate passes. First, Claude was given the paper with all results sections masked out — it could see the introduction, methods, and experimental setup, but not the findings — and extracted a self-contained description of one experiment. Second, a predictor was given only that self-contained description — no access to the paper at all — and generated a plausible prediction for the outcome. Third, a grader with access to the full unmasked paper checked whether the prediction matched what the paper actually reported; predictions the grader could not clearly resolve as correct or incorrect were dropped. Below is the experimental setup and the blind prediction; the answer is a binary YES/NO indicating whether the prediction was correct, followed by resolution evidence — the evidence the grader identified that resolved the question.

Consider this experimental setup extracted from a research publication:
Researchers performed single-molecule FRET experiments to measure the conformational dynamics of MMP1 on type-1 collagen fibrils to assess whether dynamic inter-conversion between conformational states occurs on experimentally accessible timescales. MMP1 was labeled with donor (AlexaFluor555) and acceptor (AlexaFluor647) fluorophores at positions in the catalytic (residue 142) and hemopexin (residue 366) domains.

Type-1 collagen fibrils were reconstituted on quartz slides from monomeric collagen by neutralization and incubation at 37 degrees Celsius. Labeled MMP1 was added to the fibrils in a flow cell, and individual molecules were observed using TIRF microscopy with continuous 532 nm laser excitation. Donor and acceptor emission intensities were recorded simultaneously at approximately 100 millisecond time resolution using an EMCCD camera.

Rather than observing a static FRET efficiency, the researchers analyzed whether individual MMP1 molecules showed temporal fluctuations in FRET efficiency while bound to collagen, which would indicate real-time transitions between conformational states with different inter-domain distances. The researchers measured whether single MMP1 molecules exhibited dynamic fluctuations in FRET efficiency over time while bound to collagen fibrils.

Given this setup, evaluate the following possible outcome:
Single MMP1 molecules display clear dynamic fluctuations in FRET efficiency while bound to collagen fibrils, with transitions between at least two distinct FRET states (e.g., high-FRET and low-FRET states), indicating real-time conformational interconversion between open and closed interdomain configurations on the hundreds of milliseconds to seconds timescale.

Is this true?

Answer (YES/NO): YES